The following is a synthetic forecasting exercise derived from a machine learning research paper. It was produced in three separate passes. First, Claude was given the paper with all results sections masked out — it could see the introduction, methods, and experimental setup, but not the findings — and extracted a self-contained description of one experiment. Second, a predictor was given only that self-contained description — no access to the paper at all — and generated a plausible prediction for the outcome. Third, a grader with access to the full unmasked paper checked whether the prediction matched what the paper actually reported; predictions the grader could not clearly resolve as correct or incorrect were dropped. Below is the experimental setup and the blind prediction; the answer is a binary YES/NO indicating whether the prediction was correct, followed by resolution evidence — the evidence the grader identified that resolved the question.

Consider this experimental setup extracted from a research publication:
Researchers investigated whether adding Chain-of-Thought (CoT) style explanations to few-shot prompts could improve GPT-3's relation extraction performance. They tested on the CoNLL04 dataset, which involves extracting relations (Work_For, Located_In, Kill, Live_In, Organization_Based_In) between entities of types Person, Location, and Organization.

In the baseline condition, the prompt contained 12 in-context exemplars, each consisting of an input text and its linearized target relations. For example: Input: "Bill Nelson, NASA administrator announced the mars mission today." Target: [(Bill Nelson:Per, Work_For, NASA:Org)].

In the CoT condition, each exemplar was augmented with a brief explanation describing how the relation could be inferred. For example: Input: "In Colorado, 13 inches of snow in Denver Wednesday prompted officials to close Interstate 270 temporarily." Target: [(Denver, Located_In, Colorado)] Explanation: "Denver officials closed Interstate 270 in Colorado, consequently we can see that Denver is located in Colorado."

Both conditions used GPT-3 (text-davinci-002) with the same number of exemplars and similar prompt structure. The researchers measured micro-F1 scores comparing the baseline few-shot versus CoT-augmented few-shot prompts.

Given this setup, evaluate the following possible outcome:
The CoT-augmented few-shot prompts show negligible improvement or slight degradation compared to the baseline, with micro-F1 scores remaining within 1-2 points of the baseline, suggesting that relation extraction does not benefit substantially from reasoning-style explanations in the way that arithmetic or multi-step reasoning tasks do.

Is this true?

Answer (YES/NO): NO